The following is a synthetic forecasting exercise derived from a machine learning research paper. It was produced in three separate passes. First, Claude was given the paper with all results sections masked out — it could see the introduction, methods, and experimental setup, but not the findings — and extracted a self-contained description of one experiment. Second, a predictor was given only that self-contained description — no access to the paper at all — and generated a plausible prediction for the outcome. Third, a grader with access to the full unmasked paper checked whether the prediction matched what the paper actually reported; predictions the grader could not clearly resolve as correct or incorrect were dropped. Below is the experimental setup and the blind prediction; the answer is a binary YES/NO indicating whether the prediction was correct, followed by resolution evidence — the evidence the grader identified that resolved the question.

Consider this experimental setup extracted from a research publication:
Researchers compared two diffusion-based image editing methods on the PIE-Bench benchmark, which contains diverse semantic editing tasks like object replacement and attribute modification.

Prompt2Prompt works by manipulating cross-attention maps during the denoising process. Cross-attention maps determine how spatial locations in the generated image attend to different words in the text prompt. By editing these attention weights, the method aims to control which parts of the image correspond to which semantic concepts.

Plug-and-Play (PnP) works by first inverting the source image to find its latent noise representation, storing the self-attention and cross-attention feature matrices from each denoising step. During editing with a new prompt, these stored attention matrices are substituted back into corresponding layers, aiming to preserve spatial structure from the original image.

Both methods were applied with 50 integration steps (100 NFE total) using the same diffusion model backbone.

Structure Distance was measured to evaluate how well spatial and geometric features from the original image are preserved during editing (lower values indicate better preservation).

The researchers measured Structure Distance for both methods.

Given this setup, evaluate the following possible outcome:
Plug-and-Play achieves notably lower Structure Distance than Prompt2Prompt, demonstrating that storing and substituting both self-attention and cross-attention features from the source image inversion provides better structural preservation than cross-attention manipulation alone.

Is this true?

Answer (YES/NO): YES